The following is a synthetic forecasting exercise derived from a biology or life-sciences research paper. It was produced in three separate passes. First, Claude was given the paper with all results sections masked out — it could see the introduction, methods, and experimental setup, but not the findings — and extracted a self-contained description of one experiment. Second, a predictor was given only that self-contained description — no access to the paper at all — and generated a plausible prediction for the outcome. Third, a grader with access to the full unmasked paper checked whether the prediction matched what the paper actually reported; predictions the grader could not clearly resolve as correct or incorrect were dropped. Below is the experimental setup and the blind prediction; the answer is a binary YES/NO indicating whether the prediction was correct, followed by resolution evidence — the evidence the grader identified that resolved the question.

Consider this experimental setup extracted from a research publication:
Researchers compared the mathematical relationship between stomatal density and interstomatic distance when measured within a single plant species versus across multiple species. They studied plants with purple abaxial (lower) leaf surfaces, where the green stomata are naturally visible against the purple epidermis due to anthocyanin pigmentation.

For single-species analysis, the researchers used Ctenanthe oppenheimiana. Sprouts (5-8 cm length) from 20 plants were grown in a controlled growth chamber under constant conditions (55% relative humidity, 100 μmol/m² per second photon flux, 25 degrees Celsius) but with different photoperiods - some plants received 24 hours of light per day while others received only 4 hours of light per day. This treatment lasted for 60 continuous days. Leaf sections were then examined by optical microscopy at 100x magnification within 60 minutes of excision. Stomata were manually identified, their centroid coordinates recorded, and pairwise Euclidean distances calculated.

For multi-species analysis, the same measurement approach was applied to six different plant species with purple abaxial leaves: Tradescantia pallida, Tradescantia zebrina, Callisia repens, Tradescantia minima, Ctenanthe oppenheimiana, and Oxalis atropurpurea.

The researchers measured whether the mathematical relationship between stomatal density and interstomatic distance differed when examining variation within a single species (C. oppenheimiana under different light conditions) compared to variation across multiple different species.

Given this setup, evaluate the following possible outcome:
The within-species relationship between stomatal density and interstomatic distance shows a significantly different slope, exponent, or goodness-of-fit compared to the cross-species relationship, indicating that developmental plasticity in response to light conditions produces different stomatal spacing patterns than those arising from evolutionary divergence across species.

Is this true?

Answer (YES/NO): YES